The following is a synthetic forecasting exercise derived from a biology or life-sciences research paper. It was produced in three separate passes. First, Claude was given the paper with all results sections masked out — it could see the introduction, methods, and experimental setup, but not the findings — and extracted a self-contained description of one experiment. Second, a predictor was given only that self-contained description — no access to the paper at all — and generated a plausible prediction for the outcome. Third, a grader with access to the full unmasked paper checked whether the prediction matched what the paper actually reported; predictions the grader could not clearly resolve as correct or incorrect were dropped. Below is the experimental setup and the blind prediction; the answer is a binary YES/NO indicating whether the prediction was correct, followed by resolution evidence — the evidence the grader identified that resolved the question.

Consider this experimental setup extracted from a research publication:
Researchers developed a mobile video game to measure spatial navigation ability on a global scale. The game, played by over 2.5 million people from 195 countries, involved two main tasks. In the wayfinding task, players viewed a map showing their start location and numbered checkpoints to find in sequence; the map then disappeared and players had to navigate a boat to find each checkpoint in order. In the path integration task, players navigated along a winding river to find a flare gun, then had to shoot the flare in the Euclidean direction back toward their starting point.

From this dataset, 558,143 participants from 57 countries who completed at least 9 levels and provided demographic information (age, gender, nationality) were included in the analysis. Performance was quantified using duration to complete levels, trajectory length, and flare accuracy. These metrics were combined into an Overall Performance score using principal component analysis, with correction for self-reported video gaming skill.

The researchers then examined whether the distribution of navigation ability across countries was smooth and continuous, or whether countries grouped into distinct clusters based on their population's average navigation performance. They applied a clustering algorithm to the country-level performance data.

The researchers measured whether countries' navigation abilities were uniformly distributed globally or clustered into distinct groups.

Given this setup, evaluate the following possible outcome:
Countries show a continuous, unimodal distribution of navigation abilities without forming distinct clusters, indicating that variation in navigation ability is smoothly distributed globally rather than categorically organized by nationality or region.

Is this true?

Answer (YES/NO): NO